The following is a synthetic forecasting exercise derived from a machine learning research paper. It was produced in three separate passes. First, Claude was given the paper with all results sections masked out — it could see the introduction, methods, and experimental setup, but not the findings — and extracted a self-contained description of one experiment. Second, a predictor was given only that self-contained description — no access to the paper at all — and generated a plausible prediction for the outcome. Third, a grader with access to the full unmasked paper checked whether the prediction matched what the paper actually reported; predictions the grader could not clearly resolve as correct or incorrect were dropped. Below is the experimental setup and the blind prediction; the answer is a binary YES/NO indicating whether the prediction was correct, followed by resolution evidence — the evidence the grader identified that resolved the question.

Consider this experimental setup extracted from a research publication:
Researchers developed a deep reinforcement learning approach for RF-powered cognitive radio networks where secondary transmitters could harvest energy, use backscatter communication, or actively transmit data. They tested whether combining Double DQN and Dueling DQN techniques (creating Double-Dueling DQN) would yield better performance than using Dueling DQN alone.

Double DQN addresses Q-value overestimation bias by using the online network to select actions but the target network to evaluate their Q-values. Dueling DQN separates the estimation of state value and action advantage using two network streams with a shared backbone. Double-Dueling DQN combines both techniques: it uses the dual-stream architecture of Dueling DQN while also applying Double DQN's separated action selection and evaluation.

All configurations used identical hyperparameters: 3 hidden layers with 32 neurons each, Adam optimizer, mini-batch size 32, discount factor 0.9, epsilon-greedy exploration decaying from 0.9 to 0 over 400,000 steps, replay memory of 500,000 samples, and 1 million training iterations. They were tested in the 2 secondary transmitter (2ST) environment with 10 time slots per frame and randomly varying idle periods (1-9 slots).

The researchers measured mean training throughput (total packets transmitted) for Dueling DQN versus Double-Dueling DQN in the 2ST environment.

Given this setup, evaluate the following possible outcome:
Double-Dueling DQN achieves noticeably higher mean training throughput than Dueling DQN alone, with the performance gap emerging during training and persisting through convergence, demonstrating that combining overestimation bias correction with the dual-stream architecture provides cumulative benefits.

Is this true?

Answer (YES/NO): NO